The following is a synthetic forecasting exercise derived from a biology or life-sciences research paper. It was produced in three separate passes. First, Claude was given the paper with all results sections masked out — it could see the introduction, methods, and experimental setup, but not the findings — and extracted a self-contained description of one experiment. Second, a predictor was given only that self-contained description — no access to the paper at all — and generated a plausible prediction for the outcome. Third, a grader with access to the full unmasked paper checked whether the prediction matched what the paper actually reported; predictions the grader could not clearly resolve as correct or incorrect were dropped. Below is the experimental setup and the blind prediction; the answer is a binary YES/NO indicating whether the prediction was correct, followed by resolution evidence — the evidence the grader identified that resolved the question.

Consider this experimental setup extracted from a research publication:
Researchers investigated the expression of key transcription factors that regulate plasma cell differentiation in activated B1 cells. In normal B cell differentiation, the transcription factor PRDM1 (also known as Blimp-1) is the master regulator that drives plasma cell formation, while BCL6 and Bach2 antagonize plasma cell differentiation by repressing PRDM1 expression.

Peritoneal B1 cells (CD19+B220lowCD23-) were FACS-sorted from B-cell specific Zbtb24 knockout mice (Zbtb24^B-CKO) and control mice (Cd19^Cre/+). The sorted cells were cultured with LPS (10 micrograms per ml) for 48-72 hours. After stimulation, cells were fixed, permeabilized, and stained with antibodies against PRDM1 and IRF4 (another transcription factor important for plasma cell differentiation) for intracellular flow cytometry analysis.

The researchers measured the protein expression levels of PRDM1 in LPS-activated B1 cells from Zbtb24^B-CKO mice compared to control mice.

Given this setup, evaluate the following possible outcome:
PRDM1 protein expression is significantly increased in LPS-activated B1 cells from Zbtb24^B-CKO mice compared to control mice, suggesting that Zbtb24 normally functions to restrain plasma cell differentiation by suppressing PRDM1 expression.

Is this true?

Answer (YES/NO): NO